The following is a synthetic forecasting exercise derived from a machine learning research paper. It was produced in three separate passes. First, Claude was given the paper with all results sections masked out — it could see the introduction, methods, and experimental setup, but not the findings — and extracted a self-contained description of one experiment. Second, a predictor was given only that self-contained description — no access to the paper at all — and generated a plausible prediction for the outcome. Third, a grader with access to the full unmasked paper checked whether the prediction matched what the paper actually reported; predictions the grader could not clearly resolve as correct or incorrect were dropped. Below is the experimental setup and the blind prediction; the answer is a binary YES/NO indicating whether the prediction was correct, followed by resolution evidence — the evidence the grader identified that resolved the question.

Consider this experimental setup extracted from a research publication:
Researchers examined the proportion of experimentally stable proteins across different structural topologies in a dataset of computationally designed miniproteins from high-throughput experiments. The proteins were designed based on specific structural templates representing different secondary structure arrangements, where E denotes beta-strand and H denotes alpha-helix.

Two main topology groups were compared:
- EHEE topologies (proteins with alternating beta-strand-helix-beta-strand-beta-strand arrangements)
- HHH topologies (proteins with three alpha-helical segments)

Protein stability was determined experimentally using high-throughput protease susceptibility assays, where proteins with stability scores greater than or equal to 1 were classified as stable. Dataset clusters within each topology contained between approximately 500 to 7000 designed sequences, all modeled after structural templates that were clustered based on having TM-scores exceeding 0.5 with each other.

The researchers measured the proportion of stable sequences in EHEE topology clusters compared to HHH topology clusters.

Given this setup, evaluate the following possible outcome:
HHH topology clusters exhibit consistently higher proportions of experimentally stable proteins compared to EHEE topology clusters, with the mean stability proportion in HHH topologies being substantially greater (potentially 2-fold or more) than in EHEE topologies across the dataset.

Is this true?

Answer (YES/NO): YES